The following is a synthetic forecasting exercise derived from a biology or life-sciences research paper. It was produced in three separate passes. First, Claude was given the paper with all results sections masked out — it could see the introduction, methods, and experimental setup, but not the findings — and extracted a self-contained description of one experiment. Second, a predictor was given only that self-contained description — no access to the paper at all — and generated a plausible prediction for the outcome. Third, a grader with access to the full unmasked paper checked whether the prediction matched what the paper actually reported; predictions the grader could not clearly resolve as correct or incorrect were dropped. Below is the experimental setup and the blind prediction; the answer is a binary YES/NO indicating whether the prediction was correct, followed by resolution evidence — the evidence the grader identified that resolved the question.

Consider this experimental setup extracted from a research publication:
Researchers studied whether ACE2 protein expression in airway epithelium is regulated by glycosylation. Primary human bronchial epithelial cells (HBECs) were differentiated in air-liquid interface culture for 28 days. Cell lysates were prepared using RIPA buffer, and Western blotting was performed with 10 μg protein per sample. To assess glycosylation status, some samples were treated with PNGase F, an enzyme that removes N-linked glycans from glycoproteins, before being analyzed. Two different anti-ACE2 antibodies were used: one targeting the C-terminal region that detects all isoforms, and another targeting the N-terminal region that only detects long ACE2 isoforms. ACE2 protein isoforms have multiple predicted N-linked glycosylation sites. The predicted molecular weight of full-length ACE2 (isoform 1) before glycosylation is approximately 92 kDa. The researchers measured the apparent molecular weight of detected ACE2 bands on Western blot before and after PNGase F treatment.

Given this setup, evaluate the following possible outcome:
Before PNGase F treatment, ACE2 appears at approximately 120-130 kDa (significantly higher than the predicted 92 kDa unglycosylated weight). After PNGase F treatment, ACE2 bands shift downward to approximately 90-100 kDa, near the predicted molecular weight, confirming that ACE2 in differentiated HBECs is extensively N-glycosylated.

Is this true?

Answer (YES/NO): YES